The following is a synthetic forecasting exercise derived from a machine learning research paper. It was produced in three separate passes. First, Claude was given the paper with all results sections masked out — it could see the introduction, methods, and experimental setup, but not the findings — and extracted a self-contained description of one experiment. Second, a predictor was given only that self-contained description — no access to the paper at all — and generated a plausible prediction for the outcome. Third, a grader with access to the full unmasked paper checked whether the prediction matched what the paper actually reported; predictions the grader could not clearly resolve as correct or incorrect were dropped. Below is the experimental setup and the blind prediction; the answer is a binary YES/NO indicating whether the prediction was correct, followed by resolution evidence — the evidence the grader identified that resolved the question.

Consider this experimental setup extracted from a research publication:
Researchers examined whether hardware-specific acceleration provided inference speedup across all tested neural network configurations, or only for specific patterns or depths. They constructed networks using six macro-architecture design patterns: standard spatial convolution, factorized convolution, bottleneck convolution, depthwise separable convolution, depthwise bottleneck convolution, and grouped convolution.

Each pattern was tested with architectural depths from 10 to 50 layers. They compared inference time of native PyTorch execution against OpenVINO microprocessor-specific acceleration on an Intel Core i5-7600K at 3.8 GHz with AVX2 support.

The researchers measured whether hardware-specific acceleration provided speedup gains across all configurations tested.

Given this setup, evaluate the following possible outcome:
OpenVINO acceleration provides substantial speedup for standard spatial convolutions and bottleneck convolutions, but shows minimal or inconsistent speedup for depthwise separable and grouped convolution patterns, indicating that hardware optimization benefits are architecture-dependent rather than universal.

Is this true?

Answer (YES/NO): NO